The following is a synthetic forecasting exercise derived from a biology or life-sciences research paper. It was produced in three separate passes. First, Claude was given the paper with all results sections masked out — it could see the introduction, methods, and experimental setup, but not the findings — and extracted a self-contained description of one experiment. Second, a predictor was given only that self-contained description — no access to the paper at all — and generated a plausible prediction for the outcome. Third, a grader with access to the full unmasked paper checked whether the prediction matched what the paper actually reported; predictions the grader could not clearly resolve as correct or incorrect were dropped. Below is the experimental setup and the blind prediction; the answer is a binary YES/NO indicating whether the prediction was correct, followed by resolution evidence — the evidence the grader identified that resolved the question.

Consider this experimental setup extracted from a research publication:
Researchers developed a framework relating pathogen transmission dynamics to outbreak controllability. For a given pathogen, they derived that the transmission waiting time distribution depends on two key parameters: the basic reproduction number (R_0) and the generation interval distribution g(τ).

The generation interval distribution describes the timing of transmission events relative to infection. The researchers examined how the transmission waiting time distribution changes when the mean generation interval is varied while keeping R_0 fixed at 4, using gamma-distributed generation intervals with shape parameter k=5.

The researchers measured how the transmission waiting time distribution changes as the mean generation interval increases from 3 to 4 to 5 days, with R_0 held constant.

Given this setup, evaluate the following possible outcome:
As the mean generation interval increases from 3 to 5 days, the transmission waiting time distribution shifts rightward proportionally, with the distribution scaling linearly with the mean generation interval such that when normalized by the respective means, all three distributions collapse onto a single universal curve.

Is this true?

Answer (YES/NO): NO